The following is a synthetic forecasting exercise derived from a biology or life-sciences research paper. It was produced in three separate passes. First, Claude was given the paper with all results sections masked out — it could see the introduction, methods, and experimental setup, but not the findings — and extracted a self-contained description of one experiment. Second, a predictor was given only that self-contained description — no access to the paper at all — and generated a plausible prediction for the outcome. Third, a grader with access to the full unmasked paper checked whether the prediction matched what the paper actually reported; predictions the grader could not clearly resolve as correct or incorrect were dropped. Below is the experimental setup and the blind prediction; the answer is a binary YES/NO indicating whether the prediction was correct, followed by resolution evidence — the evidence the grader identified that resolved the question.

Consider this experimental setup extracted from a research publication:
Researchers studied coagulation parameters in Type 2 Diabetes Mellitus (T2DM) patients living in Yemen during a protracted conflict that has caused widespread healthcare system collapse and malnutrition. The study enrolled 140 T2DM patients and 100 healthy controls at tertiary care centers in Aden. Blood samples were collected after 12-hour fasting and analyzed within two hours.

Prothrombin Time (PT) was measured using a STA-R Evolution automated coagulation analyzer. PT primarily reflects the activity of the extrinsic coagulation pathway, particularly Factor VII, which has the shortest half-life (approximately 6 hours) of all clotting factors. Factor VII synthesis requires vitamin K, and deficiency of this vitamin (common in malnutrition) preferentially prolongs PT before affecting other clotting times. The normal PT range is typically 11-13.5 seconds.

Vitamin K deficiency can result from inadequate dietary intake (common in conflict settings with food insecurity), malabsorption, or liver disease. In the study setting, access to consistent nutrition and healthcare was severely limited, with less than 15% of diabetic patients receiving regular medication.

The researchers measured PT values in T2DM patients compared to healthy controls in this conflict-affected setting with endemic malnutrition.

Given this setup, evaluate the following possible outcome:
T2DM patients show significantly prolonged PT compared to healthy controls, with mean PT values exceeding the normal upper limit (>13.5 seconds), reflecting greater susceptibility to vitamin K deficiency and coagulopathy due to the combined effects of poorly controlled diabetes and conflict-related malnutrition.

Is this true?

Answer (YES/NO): NO